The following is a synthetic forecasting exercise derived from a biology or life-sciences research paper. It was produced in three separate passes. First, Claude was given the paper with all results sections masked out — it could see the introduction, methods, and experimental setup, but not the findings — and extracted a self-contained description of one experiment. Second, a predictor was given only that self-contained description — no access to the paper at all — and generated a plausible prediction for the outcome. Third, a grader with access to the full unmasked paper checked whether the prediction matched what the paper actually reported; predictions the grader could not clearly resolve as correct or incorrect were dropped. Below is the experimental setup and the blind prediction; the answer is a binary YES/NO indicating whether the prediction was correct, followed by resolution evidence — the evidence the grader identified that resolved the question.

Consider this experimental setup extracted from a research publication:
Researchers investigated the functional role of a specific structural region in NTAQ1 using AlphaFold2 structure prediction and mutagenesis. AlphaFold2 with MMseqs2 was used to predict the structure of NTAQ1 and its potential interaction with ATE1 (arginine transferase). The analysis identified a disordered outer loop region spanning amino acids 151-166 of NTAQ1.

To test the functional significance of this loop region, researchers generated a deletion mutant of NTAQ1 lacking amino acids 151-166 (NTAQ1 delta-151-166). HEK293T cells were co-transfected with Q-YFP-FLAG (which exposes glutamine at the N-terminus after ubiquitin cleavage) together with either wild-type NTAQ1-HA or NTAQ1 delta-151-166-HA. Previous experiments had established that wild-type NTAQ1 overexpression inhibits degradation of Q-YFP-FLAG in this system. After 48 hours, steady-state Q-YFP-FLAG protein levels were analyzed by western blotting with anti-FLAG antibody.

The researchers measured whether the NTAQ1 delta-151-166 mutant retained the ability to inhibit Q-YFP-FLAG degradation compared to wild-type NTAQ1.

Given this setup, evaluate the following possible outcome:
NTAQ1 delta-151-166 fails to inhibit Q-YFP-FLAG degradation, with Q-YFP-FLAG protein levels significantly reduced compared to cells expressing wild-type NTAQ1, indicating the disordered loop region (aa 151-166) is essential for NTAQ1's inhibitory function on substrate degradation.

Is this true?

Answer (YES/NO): YES